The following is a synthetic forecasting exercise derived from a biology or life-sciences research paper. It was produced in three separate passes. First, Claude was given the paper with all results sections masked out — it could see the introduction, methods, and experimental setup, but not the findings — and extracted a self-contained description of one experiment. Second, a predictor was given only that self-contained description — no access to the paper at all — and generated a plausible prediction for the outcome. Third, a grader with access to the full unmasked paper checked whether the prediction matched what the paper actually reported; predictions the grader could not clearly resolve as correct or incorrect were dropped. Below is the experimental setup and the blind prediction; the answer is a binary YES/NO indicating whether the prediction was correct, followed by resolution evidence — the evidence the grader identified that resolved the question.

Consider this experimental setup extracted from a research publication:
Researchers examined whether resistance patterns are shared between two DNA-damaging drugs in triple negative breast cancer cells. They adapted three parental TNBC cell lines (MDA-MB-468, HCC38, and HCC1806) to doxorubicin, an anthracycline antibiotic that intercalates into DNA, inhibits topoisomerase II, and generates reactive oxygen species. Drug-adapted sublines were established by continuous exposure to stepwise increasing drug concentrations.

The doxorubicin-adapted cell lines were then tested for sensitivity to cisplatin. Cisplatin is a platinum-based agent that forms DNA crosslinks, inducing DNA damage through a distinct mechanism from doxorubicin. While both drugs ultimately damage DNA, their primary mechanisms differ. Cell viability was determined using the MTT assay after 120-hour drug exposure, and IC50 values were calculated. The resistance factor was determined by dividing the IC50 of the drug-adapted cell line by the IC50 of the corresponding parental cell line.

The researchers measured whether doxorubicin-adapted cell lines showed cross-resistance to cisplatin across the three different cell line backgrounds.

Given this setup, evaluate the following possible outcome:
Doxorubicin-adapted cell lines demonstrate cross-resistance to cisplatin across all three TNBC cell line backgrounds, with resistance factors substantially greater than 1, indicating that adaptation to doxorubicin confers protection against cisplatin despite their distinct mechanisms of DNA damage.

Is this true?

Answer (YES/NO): NO